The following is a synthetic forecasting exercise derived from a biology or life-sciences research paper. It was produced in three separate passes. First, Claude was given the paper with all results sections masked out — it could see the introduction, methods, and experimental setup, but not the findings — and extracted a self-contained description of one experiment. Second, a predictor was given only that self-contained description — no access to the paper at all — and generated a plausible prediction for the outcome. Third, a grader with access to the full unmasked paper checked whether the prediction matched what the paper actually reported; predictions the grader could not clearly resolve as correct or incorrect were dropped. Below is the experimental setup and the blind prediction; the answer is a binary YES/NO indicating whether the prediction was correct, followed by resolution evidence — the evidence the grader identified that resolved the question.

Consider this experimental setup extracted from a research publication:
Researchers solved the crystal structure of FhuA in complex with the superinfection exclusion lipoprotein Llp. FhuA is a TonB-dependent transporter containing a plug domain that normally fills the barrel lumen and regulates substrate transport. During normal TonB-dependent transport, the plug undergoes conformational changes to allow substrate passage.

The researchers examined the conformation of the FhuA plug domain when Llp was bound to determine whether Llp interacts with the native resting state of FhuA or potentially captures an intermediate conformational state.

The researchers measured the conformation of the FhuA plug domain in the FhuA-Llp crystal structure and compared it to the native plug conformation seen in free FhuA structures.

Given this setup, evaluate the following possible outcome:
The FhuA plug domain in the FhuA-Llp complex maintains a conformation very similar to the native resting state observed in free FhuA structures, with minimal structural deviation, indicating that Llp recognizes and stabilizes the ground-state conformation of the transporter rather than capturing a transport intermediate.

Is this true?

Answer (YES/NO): NO